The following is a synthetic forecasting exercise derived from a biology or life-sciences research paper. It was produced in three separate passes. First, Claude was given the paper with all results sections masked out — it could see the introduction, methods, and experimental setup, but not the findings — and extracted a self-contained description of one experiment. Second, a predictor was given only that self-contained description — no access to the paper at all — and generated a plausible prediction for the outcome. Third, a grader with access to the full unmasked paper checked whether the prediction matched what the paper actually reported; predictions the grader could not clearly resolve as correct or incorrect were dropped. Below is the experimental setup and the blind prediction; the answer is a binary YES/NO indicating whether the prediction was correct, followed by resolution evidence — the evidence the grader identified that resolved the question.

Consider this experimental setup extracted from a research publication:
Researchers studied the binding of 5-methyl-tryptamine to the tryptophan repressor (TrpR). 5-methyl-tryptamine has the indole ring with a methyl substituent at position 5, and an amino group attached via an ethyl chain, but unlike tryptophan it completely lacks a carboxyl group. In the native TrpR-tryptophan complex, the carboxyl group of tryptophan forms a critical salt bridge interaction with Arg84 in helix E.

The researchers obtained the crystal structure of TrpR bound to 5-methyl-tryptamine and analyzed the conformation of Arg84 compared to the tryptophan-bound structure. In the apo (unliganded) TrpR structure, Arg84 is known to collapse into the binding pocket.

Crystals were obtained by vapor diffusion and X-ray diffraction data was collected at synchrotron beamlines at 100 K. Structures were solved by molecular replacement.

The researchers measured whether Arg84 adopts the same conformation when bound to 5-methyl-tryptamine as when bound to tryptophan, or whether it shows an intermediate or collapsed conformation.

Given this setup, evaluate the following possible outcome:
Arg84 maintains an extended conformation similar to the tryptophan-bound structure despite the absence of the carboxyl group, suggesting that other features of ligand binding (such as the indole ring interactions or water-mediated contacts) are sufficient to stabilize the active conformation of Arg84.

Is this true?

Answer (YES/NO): NO